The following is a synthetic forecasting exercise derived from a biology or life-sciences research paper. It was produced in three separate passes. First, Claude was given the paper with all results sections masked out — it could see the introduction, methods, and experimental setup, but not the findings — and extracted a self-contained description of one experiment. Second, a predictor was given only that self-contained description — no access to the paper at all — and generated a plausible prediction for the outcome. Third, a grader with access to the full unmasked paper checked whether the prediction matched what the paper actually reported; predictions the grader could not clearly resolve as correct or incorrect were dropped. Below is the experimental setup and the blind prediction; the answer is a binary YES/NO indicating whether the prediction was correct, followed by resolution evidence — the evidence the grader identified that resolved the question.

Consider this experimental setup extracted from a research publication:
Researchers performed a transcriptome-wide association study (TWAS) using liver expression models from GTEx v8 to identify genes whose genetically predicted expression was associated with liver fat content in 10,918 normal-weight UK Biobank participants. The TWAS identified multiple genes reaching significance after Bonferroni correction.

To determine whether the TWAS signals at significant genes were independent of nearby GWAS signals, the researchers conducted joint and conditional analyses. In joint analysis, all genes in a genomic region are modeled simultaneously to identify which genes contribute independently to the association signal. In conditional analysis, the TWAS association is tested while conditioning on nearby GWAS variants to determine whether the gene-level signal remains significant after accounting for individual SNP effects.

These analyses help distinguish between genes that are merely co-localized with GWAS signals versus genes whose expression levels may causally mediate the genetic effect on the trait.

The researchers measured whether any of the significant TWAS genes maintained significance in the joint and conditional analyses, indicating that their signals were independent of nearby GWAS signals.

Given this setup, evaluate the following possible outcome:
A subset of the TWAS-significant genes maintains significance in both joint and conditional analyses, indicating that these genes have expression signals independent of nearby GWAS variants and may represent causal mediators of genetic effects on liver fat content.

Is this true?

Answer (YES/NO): YES